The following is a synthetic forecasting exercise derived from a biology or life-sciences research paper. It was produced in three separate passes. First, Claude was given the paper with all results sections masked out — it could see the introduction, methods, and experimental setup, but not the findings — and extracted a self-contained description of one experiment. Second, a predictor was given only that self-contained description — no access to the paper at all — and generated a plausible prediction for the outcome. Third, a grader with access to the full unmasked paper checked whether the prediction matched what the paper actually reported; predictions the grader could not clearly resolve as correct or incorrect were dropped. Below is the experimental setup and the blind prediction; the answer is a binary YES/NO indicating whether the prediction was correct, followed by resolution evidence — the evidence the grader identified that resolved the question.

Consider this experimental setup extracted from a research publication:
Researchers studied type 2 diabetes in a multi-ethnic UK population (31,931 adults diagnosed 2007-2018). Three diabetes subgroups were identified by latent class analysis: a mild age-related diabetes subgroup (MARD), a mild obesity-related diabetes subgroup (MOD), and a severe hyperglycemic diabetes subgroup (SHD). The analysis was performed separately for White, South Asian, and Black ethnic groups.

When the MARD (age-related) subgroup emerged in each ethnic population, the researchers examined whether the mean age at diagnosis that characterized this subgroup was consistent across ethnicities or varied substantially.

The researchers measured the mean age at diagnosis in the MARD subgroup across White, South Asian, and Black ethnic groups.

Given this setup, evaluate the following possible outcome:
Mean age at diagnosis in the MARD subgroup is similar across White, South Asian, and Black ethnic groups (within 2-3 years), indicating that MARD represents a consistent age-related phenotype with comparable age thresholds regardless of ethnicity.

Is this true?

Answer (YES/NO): NO